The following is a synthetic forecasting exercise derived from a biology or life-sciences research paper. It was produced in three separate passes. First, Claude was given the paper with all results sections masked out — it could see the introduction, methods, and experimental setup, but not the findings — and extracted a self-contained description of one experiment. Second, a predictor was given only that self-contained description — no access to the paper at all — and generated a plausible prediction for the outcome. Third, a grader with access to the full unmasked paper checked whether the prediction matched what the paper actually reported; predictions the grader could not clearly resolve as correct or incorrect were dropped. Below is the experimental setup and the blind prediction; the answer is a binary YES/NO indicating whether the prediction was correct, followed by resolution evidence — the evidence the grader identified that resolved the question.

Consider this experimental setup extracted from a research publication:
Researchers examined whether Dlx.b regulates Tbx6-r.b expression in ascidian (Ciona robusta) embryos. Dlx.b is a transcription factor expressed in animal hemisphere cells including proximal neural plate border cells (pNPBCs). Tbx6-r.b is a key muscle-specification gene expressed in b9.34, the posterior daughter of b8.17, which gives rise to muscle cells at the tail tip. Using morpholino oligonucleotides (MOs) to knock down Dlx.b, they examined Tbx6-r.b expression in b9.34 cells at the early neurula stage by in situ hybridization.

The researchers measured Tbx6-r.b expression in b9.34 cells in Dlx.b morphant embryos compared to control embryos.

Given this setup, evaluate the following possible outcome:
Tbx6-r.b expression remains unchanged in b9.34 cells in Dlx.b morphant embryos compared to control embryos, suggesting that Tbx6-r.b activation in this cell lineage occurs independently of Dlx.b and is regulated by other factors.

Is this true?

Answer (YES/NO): NO